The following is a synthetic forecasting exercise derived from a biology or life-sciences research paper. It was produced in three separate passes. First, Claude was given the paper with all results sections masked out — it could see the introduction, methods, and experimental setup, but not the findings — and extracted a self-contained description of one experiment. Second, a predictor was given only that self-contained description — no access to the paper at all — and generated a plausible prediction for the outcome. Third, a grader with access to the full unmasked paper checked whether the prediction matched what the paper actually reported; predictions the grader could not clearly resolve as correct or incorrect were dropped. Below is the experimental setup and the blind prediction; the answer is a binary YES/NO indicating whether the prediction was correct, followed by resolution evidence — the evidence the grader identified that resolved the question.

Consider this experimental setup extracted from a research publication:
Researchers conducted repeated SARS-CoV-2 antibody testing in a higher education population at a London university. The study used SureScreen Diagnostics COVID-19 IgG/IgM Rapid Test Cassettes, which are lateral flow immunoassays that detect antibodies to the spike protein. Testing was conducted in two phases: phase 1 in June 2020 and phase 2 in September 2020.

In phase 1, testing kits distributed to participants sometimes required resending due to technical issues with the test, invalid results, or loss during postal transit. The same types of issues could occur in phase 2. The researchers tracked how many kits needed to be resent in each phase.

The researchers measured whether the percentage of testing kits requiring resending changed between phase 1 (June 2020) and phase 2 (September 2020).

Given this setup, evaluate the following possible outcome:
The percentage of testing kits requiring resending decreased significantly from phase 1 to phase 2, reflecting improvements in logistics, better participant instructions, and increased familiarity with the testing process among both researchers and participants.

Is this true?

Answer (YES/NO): YES